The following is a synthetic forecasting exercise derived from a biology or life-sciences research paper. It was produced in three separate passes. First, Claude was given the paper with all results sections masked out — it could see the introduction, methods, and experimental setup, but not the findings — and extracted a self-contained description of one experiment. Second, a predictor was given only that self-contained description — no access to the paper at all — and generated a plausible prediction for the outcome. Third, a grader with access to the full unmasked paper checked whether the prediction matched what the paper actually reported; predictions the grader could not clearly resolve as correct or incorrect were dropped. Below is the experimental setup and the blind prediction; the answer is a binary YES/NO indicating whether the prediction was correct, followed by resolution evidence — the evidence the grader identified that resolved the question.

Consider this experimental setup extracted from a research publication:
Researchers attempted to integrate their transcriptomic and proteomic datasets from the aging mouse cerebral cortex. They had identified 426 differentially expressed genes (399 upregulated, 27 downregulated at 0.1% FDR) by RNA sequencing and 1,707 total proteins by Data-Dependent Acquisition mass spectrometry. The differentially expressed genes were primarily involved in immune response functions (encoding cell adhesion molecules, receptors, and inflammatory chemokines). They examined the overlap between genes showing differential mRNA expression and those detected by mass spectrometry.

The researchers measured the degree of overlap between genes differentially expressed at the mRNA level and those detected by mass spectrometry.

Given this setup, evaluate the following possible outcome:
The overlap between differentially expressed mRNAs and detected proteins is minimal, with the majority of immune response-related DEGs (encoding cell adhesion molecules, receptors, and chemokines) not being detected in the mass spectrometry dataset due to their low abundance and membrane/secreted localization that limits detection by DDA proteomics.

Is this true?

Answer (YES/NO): YES